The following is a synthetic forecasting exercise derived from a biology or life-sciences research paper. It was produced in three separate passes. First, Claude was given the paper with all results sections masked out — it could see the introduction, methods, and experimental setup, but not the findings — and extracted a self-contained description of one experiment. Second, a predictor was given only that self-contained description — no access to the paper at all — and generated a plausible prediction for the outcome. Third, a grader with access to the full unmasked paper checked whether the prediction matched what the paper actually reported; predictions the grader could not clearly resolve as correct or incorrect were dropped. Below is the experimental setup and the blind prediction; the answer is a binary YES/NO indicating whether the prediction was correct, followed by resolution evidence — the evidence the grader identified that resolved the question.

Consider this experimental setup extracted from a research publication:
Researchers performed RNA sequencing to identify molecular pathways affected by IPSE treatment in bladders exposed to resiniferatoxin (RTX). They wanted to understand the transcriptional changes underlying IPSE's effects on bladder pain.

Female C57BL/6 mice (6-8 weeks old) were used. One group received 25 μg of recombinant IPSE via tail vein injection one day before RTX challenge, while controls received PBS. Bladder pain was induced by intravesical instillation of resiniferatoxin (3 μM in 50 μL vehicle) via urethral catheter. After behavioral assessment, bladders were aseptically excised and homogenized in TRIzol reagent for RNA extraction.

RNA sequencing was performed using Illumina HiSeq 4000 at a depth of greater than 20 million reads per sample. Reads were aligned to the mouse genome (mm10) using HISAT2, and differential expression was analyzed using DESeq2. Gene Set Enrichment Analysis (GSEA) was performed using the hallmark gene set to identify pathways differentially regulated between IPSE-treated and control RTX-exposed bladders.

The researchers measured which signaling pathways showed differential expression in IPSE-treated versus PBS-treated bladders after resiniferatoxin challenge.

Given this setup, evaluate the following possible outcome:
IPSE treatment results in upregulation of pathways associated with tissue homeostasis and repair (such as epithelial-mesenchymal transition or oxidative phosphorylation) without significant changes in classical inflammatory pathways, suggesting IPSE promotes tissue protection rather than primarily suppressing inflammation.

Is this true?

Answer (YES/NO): NO